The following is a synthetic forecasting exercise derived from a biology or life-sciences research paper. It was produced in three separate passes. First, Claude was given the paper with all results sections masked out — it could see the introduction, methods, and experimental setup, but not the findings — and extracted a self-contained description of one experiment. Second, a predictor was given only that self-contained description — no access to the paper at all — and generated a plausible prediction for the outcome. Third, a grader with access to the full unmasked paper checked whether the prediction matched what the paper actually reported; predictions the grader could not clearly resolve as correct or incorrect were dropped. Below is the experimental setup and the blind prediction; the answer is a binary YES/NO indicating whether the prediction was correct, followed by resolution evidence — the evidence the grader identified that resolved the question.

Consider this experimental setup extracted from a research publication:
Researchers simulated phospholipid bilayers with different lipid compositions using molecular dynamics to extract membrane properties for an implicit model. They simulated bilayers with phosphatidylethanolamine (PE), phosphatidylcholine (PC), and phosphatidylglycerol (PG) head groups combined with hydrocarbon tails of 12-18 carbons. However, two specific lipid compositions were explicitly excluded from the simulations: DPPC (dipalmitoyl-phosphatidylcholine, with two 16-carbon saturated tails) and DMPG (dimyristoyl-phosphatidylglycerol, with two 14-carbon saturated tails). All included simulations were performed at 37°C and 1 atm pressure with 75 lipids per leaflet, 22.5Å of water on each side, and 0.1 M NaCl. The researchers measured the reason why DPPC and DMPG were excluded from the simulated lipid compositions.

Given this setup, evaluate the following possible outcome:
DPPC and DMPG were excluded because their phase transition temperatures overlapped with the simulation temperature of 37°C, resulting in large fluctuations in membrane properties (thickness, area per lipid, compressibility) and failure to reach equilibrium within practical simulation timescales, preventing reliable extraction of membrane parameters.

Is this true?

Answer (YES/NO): NO